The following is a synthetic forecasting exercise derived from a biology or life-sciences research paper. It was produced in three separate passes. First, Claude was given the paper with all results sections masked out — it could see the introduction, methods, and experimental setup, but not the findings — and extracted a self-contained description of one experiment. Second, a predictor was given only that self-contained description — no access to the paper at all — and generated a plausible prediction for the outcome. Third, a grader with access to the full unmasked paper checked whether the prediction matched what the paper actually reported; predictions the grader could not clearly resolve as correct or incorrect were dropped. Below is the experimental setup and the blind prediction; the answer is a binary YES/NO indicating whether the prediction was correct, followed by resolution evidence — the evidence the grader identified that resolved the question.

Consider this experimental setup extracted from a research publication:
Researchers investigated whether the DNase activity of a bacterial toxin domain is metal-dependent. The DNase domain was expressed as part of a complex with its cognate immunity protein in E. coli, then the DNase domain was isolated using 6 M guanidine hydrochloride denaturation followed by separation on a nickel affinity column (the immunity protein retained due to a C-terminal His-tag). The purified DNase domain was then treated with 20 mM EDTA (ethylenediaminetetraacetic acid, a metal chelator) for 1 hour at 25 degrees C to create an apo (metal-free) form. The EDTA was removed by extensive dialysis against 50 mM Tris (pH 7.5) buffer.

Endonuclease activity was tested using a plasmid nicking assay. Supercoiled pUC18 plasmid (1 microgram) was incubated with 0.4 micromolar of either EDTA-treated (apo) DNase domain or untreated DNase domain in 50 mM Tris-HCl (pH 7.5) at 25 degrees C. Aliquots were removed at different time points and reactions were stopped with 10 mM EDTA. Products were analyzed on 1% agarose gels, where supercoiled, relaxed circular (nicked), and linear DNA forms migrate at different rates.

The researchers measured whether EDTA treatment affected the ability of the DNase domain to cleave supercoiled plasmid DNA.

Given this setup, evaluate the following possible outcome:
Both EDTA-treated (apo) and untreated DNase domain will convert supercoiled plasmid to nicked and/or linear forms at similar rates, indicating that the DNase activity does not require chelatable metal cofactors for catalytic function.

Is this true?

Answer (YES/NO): NO